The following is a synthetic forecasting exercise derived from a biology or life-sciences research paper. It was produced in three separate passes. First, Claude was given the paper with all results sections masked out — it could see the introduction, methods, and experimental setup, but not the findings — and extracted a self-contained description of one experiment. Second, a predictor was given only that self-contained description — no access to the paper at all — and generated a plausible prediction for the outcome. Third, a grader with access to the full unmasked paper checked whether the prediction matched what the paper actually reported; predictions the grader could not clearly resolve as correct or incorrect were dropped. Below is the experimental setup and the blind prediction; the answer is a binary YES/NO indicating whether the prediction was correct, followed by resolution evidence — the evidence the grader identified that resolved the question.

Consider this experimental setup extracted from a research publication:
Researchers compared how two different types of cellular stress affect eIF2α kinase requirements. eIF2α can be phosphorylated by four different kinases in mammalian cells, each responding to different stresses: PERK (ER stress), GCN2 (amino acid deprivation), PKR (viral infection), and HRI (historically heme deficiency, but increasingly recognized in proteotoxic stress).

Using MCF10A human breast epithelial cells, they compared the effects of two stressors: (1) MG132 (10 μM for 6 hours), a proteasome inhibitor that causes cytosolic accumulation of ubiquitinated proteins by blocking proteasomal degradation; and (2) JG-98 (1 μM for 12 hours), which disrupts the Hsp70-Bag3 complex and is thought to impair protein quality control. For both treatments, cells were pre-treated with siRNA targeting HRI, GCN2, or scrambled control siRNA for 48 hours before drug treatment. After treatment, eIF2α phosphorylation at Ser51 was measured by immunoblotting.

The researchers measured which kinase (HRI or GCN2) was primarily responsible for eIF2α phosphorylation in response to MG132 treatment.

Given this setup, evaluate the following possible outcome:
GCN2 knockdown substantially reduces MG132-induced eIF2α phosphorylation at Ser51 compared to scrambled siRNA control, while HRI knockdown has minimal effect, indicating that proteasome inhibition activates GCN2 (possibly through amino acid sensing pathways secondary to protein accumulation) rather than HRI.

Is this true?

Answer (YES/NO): NO